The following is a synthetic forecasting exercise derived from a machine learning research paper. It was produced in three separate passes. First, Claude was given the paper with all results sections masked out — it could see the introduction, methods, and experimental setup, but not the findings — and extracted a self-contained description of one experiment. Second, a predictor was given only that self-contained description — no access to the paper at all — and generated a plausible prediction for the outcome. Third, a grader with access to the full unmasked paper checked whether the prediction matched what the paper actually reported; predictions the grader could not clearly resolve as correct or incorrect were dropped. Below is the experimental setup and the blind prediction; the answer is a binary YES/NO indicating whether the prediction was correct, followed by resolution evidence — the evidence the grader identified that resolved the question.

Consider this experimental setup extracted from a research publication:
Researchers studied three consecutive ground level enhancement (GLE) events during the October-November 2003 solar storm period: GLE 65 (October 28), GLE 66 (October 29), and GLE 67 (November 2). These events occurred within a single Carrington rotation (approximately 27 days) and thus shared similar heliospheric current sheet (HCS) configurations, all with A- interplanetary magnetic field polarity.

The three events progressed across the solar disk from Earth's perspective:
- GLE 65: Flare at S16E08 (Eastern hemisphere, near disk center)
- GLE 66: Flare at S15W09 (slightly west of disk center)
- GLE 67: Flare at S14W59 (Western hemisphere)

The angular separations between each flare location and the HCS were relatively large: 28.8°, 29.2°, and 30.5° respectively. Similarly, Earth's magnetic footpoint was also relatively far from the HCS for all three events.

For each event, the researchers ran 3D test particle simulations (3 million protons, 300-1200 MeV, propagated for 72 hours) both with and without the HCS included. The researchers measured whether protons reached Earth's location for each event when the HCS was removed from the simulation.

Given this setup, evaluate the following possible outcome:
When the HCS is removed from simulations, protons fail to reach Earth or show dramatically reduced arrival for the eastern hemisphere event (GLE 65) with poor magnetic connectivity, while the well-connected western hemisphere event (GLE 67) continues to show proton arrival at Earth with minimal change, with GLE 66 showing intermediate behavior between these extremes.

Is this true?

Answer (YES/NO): NO